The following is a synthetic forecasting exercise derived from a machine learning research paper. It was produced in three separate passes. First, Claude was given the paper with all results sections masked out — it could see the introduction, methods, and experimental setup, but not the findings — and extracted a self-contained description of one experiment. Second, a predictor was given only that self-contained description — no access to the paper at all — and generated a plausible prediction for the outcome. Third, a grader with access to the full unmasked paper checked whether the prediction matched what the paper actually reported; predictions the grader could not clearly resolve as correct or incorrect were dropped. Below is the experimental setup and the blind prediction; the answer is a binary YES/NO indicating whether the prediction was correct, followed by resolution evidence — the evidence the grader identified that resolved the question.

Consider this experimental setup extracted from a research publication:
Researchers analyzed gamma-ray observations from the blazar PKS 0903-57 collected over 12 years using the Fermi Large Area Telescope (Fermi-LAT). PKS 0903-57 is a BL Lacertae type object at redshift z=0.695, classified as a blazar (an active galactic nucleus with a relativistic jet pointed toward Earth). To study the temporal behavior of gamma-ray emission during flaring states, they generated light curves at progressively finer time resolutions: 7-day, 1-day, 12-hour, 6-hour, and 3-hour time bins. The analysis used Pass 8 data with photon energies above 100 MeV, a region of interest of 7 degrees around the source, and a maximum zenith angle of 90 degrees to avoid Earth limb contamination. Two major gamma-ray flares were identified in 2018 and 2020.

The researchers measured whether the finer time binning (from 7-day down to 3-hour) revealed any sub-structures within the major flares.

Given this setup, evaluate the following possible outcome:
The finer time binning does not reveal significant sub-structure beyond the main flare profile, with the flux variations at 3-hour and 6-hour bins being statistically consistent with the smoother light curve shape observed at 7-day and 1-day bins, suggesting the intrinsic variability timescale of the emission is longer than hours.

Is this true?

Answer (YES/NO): NO